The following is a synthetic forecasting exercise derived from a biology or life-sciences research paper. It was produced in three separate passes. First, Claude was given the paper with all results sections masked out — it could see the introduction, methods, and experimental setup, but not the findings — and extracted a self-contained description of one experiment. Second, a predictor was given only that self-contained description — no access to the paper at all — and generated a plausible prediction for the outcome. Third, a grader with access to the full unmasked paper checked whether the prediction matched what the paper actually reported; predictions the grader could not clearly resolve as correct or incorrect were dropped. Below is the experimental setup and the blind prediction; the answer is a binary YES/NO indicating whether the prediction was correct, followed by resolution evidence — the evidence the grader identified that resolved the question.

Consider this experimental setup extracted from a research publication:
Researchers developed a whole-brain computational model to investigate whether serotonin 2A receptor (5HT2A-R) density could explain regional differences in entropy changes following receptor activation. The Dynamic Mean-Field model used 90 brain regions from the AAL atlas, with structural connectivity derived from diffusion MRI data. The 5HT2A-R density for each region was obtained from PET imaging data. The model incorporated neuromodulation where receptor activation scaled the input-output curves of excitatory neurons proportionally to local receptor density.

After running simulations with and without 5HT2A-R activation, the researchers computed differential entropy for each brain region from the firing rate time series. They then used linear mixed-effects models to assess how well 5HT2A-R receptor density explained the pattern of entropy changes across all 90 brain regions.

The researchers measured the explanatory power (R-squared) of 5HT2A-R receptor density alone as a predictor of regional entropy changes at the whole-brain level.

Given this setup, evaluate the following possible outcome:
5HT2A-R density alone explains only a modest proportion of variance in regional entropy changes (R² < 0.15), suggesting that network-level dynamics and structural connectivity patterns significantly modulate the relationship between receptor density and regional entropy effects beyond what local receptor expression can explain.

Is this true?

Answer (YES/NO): YES